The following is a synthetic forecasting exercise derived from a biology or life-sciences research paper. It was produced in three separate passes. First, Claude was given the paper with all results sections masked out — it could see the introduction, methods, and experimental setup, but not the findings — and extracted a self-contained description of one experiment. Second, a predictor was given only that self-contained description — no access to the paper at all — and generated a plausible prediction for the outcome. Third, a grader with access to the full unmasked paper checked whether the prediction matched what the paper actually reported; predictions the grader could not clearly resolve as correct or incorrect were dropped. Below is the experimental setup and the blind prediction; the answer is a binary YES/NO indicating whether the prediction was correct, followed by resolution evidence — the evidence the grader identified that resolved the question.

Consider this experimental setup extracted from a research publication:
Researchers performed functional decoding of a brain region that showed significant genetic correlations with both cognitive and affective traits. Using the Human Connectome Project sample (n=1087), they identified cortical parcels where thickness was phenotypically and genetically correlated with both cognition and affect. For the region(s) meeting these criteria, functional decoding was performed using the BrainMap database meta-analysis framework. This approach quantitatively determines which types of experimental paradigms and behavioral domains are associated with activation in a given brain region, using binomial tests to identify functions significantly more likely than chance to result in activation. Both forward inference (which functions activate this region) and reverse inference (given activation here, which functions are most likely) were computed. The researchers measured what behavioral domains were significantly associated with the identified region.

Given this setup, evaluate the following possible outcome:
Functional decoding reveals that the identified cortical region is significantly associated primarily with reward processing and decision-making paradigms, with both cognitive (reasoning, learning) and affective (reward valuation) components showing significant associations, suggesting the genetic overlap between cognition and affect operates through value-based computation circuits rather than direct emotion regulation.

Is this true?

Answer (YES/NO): NO